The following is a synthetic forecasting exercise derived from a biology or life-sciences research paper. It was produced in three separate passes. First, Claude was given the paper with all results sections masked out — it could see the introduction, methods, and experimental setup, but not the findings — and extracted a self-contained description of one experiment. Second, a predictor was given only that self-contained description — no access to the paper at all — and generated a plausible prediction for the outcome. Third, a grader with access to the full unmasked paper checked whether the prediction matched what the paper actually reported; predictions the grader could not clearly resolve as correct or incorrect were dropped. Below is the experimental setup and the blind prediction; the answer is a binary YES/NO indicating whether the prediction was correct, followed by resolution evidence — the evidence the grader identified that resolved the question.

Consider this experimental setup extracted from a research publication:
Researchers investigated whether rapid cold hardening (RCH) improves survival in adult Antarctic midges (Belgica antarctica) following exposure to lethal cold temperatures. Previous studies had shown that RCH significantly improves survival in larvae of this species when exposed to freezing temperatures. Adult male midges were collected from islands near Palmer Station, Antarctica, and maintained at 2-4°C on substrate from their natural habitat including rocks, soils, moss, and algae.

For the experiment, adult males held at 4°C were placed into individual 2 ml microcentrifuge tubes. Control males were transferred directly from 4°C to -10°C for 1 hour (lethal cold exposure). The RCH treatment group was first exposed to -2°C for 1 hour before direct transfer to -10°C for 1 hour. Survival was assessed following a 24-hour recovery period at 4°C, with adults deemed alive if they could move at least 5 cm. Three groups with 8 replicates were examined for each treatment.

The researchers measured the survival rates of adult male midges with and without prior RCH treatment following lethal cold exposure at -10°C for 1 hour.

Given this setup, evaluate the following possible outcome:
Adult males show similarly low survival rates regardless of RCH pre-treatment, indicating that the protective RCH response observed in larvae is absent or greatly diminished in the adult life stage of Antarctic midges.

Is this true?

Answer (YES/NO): YES